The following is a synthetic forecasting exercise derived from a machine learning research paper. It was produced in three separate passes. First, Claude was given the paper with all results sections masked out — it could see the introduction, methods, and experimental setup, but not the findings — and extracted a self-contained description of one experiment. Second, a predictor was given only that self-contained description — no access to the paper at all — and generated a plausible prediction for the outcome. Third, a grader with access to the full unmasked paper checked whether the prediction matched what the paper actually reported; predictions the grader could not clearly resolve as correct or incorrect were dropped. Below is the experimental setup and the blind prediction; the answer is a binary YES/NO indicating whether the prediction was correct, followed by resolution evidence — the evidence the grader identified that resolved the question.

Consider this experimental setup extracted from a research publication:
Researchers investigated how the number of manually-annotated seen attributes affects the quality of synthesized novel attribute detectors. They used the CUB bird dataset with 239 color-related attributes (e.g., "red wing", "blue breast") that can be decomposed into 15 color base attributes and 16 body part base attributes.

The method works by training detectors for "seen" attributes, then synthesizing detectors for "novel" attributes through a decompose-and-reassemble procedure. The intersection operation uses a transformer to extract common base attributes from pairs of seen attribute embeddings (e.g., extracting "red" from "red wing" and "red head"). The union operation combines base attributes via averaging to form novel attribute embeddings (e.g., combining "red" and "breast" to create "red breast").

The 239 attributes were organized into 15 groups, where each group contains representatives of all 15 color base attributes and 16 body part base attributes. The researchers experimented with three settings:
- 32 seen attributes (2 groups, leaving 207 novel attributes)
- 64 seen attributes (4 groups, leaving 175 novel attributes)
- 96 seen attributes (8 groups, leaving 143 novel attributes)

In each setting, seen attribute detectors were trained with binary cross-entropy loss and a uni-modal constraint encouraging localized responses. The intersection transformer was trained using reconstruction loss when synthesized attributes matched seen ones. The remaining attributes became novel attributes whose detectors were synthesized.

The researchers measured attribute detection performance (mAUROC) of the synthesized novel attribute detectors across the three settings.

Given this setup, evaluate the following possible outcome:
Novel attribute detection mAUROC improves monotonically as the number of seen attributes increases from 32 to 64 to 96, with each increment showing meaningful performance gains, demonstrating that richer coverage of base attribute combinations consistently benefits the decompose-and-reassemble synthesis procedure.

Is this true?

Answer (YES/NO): YES